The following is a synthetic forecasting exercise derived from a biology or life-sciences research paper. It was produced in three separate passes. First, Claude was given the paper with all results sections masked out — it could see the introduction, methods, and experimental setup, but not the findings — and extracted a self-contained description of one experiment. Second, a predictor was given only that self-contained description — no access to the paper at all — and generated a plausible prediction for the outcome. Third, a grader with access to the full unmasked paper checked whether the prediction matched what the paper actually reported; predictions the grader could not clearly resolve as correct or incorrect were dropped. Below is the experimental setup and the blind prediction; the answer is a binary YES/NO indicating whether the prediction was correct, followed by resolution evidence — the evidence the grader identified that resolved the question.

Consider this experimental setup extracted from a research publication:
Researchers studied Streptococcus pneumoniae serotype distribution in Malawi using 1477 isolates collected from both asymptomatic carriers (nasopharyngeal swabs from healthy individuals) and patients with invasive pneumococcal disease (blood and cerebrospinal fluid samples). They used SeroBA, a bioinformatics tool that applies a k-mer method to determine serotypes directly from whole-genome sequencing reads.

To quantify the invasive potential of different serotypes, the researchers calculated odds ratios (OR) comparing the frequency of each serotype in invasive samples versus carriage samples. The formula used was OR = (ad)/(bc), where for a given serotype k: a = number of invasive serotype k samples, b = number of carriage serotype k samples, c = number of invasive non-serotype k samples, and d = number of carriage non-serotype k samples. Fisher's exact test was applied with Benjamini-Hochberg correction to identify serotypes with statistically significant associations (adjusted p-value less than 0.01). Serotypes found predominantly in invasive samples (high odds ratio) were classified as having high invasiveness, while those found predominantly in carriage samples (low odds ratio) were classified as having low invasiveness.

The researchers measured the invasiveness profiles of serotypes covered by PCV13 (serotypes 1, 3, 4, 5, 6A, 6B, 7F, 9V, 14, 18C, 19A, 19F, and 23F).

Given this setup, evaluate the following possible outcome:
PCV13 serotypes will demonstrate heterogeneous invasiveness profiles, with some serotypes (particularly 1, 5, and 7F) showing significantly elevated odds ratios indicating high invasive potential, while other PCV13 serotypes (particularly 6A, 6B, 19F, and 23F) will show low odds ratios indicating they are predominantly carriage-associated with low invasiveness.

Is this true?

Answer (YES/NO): NO